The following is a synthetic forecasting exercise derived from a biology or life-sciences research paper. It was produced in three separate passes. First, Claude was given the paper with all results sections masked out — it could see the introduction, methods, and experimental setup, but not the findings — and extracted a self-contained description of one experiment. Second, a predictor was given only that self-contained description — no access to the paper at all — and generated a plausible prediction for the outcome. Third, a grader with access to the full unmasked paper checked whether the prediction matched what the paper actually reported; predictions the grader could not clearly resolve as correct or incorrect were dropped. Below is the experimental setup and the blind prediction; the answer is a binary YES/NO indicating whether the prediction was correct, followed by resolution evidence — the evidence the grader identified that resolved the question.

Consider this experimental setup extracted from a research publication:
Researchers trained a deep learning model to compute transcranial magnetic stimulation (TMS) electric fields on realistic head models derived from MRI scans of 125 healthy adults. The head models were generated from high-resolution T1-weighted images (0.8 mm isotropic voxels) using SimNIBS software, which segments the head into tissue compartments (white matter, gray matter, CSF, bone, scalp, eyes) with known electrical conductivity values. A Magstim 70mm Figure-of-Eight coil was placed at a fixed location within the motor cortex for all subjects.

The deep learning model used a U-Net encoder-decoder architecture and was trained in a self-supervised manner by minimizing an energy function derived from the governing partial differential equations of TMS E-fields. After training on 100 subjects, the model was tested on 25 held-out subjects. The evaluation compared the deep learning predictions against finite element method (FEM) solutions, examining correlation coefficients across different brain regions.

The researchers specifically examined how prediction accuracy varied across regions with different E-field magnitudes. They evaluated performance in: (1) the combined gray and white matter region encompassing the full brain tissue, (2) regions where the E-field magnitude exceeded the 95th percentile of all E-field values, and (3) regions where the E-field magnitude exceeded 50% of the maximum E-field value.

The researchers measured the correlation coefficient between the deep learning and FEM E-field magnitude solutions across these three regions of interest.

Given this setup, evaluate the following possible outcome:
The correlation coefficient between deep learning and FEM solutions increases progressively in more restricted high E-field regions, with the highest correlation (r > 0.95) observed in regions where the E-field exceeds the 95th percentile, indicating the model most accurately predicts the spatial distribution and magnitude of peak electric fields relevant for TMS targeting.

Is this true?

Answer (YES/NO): NO